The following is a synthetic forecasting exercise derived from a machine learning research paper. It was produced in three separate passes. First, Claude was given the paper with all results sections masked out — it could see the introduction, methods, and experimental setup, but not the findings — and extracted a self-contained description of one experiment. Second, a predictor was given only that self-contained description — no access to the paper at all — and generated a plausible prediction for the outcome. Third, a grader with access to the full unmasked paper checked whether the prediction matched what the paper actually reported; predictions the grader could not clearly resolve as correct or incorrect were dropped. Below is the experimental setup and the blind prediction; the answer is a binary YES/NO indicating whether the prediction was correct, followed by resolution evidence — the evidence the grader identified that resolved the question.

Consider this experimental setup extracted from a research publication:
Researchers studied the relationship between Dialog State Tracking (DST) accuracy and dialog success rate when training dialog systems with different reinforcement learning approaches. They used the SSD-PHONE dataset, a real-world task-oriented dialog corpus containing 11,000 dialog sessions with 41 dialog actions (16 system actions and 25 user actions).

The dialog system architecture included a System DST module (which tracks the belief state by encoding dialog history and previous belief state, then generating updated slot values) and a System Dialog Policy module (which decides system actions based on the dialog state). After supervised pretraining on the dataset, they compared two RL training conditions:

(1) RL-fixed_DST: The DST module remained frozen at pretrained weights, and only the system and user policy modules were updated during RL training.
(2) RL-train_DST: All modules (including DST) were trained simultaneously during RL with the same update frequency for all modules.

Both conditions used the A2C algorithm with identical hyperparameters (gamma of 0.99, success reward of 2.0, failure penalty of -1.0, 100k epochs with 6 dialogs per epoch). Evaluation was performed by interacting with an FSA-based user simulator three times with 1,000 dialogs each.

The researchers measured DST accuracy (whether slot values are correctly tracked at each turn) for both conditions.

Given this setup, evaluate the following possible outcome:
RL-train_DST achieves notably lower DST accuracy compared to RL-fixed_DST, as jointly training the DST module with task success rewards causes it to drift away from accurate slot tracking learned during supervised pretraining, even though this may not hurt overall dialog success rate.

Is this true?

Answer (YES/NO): NO